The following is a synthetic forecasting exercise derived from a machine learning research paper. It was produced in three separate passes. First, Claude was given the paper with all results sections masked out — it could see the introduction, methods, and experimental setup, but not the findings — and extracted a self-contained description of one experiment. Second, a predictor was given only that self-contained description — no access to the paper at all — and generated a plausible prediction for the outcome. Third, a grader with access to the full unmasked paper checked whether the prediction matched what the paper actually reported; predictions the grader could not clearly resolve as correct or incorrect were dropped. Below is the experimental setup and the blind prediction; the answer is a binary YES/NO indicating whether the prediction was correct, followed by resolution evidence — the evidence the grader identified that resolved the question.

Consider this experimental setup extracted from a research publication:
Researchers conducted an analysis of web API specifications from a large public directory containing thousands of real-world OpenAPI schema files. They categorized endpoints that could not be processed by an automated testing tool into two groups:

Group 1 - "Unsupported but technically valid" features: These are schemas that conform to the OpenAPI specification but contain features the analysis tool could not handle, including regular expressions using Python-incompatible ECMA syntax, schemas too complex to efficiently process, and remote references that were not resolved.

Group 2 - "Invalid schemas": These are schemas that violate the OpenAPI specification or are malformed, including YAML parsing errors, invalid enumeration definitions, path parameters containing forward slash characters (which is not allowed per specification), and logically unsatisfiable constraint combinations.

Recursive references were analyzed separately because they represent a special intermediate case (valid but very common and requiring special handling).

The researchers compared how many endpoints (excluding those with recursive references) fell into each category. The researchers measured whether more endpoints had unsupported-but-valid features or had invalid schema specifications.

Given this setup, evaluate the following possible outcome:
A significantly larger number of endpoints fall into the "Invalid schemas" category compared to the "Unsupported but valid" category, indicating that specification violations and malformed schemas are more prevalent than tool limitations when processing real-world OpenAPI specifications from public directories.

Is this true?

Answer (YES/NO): NO